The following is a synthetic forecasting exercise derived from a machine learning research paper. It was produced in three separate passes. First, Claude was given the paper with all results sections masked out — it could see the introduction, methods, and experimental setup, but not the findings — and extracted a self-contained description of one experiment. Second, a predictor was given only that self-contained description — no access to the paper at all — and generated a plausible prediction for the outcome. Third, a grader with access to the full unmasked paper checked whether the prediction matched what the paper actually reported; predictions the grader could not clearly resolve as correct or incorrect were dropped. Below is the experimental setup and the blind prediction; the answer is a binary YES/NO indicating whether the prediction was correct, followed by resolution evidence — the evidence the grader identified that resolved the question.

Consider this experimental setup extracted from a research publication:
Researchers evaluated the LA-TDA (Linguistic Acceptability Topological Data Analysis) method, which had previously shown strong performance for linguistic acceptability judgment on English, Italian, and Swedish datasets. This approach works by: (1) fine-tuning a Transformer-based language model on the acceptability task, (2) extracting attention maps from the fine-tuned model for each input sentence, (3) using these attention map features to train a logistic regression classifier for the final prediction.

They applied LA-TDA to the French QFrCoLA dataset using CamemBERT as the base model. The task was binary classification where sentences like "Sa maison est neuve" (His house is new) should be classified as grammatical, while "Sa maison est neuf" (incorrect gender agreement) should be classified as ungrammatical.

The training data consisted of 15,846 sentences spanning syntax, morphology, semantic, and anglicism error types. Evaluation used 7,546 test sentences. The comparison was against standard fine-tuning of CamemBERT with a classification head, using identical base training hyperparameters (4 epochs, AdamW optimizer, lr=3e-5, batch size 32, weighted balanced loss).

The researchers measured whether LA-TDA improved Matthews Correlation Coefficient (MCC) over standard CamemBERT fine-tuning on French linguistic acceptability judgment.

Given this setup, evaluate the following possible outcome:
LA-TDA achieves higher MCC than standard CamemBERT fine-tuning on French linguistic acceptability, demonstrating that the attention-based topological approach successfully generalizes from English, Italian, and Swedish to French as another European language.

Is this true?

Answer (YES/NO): NO